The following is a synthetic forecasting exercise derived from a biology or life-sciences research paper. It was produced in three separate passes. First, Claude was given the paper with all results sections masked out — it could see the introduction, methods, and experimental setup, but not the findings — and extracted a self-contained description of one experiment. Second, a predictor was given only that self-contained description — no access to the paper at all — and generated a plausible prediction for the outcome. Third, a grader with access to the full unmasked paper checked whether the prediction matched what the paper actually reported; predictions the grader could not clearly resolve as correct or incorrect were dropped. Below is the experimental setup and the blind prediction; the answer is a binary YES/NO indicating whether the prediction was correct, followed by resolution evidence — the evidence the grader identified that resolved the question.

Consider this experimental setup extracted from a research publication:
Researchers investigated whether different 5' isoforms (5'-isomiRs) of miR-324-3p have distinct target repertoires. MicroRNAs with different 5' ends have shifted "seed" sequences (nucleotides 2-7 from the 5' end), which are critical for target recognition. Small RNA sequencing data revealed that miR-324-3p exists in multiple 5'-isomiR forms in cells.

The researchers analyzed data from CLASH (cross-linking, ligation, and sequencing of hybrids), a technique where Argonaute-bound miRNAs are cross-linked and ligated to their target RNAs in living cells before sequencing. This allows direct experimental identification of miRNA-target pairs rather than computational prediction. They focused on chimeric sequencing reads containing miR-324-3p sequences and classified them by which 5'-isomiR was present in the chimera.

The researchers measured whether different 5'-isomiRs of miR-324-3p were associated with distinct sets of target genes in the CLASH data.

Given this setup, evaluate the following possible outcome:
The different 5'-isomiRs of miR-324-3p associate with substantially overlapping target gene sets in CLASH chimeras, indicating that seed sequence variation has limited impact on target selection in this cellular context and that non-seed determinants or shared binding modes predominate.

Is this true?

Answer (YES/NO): NO